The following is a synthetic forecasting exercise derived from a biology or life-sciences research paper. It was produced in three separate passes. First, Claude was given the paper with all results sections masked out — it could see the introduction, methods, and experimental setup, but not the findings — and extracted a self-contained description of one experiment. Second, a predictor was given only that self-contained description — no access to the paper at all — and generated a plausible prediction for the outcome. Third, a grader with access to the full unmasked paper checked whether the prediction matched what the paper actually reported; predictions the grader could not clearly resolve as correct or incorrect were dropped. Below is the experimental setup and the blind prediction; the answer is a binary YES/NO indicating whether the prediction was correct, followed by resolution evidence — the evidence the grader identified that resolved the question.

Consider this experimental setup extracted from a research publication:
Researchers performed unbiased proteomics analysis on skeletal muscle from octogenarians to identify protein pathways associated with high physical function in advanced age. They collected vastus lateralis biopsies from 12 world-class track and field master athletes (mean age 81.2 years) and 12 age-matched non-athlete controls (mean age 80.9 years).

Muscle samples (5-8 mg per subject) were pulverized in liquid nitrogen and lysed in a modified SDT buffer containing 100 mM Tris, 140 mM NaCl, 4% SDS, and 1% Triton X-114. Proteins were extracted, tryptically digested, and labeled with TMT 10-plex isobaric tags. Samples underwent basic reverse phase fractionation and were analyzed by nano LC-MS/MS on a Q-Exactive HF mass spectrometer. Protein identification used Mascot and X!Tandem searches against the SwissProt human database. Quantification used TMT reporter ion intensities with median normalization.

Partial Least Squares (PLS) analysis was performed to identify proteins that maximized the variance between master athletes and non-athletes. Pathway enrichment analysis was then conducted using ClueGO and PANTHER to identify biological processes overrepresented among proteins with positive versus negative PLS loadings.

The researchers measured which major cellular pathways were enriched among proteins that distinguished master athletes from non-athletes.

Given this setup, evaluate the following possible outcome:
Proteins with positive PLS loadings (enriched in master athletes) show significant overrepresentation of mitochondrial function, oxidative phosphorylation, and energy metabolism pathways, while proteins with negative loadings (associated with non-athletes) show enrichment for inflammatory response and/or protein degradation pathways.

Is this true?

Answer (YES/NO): NO